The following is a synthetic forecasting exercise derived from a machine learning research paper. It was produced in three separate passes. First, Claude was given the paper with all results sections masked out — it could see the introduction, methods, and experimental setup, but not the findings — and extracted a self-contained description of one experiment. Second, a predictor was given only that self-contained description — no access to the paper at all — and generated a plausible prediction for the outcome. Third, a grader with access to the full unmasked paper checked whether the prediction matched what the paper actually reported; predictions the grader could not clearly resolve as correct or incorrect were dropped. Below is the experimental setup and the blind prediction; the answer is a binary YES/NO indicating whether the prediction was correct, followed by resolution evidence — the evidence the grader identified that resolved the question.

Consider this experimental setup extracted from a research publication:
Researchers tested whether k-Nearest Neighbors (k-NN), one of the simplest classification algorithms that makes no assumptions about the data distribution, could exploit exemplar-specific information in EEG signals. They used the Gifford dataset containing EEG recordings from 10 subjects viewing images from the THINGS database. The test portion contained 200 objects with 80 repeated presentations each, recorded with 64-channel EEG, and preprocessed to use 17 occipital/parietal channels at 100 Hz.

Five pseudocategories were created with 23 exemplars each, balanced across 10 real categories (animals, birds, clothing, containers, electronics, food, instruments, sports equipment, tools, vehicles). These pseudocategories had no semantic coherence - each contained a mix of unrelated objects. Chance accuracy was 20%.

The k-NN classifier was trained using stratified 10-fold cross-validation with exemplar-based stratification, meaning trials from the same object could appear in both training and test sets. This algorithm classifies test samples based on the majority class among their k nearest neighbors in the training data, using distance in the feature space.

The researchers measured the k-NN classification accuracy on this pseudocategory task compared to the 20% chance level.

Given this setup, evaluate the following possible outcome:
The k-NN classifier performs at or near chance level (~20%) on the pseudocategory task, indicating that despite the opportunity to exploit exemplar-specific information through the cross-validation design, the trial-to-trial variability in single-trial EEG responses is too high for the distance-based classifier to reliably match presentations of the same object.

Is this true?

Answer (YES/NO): NO